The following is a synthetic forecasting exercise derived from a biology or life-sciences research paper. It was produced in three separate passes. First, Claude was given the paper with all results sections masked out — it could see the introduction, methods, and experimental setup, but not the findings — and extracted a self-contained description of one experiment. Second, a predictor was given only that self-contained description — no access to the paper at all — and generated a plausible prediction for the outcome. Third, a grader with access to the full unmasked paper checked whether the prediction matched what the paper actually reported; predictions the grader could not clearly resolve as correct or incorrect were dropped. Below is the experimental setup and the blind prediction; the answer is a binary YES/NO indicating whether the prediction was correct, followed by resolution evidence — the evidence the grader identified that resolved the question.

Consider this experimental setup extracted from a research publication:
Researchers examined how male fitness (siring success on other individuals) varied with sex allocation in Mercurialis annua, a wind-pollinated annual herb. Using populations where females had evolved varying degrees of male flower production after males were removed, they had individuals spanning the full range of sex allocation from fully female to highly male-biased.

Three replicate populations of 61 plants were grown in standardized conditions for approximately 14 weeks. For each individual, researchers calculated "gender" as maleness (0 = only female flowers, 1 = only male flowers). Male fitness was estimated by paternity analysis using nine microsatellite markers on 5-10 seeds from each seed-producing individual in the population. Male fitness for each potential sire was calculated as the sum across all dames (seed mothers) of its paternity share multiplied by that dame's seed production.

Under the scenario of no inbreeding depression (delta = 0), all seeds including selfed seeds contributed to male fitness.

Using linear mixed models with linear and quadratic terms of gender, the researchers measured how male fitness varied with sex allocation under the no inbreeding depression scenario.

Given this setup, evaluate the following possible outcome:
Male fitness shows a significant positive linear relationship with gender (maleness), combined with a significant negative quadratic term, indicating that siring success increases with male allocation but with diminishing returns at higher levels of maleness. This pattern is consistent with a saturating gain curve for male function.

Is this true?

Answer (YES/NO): NO